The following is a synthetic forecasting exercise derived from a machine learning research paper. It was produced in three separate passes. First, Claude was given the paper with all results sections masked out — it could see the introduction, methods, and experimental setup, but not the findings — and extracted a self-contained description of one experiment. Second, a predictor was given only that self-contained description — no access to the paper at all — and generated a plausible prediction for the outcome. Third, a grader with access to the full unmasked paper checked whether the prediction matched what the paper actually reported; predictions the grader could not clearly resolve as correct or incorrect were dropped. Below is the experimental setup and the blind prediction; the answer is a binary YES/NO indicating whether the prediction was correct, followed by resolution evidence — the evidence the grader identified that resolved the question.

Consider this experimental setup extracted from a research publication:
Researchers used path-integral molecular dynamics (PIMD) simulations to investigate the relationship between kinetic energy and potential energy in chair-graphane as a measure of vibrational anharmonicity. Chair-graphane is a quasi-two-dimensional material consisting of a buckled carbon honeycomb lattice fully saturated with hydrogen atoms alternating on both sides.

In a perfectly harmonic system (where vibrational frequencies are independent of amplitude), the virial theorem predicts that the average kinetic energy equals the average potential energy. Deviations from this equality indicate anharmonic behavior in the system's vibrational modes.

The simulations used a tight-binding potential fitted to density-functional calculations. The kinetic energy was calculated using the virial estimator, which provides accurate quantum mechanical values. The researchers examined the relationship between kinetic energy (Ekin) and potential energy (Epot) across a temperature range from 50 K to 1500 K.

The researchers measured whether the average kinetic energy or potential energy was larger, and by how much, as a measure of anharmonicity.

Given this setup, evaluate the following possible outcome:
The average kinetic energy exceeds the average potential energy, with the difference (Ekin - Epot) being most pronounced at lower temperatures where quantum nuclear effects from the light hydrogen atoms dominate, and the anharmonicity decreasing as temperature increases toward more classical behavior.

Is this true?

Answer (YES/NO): NO